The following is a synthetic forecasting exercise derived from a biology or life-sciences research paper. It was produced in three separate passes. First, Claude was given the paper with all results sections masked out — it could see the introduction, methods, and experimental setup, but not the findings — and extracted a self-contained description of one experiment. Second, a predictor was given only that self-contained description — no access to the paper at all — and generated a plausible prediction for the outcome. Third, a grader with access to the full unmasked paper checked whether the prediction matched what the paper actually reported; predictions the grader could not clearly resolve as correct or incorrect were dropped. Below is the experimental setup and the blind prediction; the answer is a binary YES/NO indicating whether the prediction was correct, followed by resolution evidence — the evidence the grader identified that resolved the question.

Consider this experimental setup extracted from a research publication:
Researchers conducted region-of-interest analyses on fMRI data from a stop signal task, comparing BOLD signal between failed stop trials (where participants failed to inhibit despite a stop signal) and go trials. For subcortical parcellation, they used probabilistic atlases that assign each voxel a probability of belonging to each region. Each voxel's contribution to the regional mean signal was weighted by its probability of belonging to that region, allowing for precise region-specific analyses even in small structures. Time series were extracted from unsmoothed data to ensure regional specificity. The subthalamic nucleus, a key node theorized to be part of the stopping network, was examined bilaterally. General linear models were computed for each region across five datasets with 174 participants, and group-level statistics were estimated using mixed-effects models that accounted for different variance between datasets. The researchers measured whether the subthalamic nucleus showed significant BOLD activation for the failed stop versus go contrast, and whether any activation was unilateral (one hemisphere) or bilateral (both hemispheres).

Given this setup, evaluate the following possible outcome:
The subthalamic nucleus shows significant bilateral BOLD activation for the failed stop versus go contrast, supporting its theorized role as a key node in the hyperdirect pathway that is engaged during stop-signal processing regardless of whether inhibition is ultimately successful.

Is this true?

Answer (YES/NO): NO